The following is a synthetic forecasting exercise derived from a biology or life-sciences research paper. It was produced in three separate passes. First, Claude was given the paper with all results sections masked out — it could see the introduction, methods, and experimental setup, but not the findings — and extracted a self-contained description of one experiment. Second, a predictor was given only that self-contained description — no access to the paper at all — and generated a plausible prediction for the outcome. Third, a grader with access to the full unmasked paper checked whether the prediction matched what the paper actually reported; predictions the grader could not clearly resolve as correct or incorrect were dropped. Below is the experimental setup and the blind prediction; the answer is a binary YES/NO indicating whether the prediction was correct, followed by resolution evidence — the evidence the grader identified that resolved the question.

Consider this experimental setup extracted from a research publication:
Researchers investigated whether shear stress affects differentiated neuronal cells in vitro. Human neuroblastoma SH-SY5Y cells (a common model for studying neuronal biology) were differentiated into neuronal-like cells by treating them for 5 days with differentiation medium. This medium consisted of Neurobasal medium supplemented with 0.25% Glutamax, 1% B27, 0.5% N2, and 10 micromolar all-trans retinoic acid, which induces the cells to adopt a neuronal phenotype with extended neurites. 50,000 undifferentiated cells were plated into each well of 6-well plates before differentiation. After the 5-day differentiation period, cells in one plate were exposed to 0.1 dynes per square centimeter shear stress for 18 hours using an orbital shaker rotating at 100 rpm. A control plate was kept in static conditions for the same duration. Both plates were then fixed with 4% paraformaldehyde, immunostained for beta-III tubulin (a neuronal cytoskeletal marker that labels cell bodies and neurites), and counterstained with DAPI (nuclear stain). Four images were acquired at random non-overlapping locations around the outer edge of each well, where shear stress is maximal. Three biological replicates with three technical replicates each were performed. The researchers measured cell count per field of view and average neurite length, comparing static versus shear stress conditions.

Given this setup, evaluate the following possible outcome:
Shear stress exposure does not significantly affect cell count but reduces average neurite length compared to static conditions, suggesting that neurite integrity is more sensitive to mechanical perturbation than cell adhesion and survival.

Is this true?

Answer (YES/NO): NO